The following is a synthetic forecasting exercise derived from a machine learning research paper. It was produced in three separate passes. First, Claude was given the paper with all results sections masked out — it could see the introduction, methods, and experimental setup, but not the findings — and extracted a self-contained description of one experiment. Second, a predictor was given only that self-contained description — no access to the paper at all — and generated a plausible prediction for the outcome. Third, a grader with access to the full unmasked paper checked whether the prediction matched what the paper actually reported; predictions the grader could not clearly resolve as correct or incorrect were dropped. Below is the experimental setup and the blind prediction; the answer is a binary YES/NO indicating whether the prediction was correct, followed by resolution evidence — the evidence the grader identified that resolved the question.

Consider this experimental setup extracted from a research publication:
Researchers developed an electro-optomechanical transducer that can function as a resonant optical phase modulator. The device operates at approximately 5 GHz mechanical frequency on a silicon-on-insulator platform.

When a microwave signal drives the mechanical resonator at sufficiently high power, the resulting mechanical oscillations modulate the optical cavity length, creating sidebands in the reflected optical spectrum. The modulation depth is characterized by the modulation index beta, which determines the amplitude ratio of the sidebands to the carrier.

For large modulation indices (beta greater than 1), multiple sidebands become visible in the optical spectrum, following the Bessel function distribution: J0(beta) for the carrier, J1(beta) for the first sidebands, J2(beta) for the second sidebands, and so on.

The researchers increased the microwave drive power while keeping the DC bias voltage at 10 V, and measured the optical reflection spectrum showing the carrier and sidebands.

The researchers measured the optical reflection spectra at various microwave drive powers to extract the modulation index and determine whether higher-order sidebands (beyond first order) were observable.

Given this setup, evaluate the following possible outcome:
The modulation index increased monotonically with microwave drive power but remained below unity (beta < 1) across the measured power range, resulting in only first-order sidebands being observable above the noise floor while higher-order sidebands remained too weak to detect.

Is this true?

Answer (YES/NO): NO